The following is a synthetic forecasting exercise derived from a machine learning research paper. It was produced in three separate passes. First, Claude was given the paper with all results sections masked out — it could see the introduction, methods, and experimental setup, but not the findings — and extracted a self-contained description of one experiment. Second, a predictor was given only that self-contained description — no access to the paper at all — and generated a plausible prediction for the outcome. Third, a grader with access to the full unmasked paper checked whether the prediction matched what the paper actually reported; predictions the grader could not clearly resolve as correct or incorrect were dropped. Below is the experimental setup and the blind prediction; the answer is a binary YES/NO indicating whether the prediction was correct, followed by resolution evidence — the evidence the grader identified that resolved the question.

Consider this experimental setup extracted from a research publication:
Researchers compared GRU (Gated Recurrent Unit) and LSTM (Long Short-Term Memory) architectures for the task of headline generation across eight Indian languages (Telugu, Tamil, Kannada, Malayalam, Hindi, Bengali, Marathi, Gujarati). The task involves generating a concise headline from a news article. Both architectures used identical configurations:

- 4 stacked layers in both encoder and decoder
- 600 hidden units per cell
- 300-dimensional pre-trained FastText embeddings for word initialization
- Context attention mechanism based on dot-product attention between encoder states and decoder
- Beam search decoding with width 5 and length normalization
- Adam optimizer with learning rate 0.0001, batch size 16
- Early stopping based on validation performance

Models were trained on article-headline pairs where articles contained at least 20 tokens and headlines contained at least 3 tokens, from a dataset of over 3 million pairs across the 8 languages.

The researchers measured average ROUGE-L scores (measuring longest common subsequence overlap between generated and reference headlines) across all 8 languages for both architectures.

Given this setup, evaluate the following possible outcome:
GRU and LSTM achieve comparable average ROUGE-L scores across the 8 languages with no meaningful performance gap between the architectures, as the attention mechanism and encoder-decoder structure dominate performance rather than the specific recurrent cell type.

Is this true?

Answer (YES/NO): NO